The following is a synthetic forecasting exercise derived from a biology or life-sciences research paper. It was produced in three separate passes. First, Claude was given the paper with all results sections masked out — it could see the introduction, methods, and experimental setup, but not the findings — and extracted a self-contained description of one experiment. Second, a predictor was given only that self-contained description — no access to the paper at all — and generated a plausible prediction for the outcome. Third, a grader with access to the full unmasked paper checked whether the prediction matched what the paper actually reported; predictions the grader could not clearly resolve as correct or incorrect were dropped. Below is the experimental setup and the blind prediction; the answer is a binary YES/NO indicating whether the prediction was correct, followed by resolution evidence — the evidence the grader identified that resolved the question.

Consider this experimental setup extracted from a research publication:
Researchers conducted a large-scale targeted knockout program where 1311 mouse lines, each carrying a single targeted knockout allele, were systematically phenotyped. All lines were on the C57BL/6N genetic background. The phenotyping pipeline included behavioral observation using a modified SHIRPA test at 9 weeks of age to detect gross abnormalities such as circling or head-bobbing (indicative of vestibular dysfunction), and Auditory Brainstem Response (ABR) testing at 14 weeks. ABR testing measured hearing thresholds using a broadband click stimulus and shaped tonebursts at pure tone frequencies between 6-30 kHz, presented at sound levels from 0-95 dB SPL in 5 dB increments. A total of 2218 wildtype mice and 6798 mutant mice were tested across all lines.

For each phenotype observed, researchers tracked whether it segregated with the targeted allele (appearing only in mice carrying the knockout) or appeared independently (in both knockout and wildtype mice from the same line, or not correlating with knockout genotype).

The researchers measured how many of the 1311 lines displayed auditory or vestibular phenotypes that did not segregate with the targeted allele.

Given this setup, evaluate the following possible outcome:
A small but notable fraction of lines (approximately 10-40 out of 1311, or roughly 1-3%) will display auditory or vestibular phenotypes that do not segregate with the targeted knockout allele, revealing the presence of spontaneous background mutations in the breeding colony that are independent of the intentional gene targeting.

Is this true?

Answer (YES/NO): YES